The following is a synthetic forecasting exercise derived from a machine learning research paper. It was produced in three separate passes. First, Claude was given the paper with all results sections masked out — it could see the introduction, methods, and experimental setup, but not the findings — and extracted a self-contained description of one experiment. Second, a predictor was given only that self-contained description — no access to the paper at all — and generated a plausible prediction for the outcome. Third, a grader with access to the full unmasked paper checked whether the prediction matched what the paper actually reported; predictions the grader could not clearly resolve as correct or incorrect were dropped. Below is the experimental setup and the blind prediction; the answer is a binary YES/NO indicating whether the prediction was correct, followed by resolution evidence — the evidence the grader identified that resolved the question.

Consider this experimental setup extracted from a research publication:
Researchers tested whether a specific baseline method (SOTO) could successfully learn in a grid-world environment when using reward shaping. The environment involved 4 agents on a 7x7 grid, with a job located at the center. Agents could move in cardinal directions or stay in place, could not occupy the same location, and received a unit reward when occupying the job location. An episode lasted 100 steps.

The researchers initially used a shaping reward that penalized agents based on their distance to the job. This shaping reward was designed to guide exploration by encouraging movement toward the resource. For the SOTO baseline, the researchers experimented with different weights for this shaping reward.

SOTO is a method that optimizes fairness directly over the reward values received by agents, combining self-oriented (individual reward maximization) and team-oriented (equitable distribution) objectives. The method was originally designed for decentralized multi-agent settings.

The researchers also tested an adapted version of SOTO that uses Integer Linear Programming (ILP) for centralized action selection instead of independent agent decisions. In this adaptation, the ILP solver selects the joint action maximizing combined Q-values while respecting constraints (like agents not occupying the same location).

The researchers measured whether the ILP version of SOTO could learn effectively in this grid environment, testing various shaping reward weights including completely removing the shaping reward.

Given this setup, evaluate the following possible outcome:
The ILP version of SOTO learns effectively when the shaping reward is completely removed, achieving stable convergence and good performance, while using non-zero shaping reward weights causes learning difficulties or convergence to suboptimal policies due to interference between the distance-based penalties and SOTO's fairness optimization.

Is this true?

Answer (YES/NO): NO